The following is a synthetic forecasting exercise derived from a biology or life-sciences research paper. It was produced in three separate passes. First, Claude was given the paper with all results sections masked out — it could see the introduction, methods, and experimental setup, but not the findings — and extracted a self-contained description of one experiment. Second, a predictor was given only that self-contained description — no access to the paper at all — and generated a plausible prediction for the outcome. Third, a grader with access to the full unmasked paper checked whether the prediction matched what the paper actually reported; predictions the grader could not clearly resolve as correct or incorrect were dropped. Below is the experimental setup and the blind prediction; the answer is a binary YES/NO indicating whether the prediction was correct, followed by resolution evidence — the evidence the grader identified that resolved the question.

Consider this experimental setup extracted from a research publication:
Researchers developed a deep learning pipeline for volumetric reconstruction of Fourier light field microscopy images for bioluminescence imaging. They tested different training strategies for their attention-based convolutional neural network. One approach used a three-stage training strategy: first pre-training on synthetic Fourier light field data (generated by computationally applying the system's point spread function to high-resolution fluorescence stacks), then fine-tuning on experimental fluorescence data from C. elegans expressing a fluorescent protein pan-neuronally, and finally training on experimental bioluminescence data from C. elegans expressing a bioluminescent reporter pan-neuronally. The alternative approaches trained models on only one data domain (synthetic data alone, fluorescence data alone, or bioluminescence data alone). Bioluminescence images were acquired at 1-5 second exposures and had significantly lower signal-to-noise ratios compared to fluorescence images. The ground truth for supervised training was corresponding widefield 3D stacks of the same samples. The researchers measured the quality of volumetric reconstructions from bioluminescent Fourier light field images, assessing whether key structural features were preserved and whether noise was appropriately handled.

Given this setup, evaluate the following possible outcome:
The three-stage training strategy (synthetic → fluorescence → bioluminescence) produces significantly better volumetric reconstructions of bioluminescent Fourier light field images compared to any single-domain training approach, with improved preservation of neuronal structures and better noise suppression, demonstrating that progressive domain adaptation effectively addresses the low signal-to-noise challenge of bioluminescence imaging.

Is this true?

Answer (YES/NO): YES